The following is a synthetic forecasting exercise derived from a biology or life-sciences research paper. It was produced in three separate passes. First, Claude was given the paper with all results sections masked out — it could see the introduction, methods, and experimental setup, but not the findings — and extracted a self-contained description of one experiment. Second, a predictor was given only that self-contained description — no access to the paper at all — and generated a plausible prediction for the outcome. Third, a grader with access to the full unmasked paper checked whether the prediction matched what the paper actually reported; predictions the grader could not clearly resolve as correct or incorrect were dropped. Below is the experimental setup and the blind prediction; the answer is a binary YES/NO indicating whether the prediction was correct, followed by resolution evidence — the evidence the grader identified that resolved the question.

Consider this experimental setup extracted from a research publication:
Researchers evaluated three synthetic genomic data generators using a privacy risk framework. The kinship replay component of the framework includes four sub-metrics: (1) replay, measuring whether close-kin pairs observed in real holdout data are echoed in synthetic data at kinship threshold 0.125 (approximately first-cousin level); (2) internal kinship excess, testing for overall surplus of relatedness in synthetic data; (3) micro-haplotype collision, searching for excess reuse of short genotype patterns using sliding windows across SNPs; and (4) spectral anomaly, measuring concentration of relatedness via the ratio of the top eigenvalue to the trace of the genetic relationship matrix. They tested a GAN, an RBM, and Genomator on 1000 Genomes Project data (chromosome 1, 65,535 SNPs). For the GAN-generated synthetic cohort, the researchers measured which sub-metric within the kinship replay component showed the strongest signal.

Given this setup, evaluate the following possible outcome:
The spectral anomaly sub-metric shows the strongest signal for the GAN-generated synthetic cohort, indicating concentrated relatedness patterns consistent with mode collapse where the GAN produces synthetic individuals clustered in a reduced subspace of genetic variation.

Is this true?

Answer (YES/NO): YES